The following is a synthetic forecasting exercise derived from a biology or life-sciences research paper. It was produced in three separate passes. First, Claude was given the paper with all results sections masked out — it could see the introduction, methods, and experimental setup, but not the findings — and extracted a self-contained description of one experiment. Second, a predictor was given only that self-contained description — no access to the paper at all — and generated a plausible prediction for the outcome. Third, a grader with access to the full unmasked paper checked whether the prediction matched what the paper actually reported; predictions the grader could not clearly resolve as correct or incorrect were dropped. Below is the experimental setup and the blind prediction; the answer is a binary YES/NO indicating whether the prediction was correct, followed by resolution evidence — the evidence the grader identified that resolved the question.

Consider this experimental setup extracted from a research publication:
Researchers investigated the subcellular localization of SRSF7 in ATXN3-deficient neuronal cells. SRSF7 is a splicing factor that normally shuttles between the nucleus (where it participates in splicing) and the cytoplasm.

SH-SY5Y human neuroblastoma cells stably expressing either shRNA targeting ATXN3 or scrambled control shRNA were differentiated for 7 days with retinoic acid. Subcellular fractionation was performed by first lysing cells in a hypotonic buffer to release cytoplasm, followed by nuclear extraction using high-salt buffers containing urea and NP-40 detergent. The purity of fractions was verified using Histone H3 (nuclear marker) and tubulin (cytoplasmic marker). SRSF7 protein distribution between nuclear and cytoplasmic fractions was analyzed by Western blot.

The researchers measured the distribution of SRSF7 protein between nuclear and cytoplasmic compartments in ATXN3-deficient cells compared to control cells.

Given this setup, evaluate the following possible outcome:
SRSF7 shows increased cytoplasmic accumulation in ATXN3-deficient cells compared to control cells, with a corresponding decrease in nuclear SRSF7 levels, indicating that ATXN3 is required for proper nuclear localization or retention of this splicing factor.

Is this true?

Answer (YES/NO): NO